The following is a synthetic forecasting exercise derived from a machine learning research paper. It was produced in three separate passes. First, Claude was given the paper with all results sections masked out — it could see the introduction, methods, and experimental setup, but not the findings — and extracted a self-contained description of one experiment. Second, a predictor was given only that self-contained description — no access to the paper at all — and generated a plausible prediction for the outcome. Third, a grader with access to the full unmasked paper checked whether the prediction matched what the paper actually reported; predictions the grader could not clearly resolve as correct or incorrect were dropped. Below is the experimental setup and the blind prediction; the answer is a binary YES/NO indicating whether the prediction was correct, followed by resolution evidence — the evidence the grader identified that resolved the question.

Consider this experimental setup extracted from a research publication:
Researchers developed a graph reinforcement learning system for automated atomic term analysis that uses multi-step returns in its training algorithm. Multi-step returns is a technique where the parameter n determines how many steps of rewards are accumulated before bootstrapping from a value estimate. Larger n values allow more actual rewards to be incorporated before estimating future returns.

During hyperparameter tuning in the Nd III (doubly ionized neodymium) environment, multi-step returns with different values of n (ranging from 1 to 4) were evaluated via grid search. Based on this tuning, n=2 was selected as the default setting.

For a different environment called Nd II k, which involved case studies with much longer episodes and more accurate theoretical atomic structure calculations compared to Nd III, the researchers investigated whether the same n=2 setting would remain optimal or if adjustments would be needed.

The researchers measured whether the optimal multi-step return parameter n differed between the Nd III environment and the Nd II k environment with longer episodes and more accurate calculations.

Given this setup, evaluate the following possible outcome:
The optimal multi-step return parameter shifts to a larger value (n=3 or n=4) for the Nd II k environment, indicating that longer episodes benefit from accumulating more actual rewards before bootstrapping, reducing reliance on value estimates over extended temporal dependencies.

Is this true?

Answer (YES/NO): NO